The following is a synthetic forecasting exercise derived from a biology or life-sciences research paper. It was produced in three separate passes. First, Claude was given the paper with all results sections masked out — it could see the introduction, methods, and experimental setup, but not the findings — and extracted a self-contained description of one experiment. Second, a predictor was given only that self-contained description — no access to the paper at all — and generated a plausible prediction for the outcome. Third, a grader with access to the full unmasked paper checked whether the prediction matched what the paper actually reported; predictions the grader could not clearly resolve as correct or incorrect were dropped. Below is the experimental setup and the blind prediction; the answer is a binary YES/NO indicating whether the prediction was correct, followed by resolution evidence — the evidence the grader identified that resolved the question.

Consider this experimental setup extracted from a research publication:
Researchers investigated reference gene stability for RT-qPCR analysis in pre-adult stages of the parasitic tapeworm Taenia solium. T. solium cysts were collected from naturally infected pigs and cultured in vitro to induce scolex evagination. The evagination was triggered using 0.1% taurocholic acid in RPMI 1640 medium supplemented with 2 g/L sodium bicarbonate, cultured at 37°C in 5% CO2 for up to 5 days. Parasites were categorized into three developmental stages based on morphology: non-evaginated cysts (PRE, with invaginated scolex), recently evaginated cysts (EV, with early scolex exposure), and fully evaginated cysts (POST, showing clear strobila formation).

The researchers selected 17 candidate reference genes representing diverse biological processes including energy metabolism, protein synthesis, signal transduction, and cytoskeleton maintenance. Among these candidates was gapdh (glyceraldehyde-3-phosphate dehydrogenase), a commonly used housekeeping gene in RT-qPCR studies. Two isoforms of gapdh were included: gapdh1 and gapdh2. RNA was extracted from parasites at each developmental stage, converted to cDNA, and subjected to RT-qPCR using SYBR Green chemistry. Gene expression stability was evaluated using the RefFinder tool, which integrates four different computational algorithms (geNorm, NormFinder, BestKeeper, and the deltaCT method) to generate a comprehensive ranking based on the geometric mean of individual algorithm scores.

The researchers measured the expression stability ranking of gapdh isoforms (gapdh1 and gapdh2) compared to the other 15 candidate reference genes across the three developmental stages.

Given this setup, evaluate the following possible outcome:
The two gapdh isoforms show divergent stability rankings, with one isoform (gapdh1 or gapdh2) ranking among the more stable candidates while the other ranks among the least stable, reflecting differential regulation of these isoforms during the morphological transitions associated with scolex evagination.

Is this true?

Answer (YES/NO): YES